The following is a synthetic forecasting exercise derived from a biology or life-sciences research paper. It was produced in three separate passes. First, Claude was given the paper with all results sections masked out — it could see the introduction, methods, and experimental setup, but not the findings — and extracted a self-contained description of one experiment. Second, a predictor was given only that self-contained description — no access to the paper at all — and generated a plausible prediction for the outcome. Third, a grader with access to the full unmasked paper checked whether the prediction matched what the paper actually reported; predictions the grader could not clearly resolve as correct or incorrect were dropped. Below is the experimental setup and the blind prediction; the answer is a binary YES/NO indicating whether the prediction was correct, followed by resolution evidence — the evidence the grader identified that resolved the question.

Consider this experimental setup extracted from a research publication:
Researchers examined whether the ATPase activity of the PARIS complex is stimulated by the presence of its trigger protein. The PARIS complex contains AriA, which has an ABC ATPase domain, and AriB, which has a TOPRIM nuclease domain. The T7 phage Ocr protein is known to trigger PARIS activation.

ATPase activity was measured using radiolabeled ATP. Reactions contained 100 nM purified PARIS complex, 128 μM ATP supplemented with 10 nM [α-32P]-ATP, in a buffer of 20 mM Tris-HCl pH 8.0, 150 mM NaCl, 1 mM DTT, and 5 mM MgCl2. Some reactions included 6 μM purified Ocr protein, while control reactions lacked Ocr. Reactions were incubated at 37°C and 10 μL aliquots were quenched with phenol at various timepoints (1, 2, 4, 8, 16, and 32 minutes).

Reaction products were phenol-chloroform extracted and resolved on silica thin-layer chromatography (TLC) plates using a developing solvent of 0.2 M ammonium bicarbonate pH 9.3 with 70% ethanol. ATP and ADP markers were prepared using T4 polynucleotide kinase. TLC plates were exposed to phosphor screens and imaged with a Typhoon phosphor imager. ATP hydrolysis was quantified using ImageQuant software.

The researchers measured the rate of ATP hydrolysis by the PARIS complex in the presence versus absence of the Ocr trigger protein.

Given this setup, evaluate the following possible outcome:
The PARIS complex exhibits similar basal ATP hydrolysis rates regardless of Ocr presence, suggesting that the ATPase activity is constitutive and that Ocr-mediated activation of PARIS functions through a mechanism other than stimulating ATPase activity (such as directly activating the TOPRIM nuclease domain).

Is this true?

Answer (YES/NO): NO